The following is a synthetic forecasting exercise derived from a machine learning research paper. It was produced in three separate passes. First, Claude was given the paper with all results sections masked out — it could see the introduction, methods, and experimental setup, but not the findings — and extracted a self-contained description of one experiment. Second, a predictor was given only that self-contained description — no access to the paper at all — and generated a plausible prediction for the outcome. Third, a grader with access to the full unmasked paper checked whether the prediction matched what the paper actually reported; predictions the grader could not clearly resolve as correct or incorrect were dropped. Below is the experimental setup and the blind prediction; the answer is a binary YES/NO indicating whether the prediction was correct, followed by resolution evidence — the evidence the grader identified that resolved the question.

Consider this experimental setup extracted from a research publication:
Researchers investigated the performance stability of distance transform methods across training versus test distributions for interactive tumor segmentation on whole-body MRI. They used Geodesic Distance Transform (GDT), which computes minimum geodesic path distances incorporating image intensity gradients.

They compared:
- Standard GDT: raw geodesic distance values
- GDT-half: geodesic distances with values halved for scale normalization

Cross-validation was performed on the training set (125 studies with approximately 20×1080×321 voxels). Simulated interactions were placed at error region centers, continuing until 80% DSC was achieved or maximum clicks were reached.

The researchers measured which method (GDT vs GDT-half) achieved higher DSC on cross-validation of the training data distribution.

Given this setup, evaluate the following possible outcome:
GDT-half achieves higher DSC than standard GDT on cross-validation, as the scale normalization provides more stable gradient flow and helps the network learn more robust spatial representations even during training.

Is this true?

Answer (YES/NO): NO